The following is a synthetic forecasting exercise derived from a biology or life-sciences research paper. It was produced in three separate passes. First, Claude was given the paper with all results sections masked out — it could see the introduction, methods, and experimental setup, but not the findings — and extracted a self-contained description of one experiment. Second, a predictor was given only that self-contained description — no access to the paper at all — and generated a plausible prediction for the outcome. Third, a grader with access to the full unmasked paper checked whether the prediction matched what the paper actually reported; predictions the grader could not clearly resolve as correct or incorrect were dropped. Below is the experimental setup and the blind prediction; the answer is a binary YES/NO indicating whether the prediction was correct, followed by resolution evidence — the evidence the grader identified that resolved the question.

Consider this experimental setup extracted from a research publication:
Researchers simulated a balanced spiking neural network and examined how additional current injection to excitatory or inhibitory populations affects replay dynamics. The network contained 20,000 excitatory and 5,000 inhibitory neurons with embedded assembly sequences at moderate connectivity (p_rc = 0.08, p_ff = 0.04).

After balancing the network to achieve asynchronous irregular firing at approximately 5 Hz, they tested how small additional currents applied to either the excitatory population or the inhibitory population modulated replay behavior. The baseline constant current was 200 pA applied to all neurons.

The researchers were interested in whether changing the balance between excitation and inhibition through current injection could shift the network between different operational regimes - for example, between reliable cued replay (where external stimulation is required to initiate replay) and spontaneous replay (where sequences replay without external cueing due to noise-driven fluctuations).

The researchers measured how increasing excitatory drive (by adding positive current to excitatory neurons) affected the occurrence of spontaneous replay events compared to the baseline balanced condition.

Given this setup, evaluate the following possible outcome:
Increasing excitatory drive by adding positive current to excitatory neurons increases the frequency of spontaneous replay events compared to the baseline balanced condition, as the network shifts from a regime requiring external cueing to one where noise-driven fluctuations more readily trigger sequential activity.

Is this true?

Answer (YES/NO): YES